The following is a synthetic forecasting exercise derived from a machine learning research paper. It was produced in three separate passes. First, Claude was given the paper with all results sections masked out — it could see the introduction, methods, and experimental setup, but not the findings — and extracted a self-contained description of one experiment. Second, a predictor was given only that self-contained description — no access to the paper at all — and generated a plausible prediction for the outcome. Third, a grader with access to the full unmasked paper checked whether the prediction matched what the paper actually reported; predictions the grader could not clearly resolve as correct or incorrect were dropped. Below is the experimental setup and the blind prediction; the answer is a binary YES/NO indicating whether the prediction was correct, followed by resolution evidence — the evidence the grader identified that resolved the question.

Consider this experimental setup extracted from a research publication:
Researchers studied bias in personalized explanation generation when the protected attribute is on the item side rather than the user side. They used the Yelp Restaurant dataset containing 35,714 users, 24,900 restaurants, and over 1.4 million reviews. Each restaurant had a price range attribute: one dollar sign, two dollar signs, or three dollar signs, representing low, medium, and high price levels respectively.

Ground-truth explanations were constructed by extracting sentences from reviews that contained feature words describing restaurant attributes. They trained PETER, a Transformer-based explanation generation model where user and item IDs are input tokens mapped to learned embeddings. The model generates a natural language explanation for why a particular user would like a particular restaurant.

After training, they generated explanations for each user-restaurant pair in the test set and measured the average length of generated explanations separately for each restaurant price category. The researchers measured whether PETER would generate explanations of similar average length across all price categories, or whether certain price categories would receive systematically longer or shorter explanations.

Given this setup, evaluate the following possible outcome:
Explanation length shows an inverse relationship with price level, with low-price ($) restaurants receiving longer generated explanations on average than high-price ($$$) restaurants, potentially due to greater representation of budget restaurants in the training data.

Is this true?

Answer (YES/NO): NO